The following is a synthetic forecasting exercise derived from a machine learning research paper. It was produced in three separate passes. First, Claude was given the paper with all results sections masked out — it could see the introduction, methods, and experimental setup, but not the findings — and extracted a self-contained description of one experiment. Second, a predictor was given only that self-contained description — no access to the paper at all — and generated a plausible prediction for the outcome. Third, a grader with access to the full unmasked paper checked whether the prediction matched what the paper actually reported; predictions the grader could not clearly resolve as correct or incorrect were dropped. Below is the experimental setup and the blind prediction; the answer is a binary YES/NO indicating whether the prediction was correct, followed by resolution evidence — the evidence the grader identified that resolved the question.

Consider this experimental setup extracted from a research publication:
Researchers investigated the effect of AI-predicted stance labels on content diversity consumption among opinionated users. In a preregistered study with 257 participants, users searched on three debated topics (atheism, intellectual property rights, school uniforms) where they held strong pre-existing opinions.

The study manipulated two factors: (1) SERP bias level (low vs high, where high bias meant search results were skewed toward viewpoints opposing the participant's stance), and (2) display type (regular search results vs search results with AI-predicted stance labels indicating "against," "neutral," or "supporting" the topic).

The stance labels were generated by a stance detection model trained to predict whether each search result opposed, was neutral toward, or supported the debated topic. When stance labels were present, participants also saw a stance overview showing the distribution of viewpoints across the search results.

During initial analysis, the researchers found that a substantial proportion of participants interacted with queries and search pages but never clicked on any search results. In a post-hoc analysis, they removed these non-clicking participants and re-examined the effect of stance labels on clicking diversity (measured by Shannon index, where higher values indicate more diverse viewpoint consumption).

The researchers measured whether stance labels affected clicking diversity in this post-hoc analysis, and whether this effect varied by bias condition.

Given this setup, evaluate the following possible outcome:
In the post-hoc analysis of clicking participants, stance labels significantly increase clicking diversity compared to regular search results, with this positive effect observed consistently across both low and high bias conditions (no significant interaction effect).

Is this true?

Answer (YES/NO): NO